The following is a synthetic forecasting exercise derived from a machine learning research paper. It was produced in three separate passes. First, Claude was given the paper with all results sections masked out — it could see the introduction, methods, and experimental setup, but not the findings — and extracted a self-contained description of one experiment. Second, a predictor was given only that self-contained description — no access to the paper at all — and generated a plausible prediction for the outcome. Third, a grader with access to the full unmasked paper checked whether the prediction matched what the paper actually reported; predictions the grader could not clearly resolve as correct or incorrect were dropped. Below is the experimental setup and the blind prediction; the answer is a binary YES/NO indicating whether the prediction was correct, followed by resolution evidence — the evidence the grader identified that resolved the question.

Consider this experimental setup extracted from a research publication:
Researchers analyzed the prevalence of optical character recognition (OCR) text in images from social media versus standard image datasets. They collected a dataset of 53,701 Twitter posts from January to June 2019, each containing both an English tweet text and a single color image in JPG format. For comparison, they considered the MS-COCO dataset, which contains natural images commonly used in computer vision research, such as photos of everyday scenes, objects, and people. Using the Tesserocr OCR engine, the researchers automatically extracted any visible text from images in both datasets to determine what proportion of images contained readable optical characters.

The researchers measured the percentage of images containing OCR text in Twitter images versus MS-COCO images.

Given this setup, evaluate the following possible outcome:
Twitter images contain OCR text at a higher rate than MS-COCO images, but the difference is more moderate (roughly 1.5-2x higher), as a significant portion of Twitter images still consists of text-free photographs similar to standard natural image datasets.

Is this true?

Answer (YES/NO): NO